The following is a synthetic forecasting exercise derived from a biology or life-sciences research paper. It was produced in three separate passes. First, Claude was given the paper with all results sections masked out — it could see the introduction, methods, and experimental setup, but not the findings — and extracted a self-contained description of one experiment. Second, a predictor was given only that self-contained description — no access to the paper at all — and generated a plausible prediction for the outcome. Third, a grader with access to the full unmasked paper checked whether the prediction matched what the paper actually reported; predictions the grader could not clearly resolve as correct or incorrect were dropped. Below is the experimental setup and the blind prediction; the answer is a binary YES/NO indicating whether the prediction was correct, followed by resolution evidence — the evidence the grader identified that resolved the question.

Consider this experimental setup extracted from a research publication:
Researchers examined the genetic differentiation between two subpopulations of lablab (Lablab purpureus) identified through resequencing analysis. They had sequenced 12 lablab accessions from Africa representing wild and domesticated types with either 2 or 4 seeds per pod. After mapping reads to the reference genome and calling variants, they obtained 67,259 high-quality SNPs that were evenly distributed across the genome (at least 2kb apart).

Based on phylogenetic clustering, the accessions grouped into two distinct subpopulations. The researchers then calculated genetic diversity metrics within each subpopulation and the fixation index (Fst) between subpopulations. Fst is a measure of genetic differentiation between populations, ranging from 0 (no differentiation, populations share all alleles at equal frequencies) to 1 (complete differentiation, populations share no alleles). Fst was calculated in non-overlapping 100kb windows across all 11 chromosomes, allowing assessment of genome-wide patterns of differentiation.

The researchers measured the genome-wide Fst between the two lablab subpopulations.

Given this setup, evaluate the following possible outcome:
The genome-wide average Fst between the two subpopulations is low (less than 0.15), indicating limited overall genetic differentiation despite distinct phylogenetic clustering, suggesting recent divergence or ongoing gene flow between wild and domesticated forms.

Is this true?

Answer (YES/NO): NO